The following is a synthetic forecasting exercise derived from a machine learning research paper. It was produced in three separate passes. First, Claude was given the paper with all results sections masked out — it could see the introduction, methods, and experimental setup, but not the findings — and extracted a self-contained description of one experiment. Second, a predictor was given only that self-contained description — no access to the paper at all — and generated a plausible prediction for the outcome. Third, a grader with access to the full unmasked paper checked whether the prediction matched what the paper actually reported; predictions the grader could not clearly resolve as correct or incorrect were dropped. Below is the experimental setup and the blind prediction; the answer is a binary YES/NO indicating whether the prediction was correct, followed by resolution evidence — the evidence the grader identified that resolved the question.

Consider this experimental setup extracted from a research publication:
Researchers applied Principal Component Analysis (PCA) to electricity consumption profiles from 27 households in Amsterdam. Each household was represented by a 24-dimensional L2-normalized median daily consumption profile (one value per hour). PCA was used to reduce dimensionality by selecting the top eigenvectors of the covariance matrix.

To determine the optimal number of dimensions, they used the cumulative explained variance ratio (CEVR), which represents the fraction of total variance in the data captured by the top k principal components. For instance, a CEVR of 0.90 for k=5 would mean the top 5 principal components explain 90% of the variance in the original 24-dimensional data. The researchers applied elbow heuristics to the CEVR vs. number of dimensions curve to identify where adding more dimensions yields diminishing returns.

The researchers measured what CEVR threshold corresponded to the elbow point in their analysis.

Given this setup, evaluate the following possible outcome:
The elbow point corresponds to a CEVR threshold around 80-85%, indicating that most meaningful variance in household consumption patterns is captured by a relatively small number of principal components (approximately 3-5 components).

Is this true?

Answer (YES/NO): NO